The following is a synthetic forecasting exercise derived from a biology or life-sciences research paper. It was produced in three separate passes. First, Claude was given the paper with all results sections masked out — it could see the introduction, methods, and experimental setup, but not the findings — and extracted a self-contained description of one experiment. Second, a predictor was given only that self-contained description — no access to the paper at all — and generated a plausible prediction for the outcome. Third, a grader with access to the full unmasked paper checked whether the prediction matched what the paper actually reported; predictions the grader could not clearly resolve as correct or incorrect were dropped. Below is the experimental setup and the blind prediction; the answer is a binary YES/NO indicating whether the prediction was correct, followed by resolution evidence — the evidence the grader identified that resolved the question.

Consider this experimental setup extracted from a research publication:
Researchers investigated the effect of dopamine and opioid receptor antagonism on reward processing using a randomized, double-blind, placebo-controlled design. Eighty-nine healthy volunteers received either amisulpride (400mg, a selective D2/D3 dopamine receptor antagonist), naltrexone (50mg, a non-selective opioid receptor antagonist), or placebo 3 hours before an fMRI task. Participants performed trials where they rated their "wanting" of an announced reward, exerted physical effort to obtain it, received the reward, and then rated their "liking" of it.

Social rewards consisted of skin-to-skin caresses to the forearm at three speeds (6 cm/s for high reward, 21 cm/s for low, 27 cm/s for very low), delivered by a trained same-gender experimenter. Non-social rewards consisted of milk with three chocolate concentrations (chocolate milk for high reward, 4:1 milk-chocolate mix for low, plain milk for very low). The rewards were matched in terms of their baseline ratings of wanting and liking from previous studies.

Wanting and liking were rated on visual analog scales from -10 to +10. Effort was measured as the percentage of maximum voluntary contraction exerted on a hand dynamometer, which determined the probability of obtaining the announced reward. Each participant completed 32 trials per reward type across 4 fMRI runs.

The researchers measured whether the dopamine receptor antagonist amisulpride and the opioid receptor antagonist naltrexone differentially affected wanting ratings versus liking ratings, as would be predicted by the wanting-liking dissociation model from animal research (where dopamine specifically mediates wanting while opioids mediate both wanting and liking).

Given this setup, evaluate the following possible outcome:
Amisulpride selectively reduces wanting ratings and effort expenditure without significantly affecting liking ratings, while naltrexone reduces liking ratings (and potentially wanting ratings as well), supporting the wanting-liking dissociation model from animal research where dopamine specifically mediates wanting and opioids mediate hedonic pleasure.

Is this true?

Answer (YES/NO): NO